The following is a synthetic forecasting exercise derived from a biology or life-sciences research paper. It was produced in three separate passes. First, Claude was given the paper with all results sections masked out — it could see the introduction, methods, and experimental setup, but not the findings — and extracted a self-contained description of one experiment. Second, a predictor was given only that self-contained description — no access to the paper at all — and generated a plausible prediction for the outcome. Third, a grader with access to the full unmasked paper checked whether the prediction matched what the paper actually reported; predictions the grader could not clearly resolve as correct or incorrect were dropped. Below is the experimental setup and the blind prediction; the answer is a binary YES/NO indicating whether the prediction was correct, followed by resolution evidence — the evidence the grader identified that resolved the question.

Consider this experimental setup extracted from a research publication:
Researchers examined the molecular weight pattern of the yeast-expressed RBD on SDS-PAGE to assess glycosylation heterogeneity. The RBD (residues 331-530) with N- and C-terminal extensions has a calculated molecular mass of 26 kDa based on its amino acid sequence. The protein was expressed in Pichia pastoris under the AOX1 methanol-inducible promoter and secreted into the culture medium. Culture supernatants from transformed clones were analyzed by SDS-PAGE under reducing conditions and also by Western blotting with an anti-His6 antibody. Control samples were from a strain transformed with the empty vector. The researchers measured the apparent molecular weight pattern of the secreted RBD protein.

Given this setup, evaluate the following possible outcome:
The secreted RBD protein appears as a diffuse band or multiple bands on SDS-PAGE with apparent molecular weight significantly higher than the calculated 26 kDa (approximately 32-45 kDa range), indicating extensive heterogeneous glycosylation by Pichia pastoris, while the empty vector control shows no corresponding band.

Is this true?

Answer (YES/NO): NO